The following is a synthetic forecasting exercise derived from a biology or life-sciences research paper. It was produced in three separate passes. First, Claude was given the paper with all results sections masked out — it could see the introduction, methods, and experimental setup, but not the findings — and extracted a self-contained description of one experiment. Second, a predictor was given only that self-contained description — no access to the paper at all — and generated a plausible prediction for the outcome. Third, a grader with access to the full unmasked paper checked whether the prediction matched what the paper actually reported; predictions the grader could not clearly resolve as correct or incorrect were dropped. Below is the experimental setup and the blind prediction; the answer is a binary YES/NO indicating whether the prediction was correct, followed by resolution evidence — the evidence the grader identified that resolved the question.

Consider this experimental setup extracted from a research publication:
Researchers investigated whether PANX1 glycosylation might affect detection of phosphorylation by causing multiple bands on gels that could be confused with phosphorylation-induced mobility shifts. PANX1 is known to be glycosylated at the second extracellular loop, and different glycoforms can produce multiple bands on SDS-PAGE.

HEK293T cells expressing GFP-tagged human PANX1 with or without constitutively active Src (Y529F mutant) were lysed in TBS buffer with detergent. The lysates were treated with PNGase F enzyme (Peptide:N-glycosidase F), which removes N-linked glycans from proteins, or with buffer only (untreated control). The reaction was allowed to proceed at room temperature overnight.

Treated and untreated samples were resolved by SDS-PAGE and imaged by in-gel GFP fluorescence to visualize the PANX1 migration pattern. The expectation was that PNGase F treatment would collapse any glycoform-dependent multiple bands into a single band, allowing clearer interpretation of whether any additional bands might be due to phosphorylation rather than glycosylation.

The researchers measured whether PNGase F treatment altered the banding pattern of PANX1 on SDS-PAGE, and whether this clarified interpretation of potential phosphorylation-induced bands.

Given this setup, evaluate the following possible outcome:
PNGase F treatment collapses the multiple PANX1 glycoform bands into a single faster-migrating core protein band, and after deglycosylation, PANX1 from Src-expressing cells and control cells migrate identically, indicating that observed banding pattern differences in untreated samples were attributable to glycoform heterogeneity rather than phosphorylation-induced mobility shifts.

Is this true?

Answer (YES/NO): YES